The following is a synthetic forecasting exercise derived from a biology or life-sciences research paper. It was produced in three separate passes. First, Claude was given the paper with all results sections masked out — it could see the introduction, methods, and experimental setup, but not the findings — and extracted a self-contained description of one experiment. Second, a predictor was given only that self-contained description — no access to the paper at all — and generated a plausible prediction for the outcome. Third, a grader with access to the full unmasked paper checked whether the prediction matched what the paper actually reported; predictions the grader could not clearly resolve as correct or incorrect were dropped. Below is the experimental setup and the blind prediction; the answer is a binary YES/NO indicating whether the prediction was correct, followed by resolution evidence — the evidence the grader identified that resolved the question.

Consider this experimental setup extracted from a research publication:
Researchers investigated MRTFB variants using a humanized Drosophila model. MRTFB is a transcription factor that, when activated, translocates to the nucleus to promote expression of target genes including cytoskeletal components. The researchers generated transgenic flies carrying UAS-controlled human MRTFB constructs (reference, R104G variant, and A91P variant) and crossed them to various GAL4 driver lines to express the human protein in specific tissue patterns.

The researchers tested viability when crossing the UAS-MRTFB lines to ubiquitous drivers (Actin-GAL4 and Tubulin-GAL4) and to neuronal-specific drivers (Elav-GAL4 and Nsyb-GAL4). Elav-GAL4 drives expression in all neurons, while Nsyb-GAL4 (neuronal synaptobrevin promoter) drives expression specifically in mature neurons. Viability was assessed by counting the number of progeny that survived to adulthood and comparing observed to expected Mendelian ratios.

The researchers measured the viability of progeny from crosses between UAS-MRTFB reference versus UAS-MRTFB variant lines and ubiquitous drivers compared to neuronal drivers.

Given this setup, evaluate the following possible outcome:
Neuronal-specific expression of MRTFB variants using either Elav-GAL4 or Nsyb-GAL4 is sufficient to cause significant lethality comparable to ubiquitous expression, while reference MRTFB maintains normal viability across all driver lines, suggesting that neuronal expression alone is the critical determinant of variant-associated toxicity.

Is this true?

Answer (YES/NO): NO